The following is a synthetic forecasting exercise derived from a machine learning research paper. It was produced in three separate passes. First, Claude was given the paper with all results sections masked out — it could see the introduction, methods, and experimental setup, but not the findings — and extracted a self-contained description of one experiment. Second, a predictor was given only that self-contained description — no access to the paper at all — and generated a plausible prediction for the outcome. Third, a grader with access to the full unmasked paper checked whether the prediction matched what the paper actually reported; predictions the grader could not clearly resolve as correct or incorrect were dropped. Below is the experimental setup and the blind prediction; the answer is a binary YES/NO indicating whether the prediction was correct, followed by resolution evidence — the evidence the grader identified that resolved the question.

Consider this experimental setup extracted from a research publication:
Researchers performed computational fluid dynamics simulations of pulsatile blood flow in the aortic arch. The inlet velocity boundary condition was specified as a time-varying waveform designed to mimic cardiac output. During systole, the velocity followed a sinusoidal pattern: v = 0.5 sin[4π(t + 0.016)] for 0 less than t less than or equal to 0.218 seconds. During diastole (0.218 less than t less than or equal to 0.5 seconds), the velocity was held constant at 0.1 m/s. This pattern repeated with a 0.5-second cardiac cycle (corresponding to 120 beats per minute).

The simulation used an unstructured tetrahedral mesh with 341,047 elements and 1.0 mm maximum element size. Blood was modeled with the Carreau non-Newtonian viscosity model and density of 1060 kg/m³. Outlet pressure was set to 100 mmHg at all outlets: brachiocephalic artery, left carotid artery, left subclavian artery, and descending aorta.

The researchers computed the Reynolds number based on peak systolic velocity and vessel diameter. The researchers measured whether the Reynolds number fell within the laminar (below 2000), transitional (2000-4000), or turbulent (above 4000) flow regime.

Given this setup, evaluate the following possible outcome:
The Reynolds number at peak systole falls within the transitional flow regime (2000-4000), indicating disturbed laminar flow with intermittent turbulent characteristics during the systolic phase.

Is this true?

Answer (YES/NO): NO